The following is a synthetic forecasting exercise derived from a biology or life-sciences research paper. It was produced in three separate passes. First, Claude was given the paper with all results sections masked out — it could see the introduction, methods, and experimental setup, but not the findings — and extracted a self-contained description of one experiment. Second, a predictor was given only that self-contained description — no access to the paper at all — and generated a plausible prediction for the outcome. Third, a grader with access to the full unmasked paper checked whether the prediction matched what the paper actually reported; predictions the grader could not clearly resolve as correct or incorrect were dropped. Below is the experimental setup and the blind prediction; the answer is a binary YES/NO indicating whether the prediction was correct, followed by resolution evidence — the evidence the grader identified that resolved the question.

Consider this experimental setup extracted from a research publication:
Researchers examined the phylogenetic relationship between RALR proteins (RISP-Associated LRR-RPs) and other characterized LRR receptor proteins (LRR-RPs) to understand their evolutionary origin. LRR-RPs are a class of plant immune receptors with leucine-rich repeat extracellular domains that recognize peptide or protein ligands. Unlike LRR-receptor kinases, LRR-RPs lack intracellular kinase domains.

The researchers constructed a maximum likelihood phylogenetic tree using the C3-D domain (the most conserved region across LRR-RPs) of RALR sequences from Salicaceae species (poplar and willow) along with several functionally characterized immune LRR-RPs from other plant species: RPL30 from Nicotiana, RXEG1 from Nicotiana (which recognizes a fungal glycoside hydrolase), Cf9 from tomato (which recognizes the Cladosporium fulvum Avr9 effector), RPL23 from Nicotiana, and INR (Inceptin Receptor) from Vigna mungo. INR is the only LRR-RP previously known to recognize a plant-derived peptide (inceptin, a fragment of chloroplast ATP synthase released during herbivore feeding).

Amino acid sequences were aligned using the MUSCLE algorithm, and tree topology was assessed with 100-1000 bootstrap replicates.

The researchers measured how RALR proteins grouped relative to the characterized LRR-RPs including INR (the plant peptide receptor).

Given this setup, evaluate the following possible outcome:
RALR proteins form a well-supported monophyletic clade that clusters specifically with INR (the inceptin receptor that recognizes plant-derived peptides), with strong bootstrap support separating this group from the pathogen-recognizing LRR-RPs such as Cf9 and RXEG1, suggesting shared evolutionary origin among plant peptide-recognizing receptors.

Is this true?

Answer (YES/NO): NO